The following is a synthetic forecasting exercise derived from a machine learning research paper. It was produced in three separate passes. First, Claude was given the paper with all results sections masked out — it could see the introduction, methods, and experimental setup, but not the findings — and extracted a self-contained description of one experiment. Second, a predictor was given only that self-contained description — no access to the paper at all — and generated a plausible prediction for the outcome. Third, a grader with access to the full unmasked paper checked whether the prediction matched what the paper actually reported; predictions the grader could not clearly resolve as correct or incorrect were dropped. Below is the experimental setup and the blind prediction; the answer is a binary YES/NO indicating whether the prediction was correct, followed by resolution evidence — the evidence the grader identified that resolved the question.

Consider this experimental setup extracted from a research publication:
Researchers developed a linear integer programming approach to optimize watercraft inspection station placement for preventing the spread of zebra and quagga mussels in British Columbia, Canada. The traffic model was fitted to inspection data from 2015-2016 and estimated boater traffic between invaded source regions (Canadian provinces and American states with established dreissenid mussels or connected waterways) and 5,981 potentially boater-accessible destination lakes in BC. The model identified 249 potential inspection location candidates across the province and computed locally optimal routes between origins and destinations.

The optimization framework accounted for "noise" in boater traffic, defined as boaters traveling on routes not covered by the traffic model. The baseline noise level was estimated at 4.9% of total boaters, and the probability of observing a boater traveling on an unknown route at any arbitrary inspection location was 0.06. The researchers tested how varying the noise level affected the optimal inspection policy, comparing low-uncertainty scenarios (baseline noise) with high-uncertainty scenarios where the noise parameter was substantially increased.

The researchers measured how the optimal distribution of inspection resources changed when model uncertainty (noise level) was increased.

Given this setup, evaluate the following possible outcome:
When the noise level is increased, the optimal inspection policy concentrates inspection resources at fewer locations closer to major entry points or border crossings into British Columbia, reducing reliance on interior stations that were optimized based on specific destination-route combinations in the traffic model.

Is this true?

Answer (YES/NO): NO